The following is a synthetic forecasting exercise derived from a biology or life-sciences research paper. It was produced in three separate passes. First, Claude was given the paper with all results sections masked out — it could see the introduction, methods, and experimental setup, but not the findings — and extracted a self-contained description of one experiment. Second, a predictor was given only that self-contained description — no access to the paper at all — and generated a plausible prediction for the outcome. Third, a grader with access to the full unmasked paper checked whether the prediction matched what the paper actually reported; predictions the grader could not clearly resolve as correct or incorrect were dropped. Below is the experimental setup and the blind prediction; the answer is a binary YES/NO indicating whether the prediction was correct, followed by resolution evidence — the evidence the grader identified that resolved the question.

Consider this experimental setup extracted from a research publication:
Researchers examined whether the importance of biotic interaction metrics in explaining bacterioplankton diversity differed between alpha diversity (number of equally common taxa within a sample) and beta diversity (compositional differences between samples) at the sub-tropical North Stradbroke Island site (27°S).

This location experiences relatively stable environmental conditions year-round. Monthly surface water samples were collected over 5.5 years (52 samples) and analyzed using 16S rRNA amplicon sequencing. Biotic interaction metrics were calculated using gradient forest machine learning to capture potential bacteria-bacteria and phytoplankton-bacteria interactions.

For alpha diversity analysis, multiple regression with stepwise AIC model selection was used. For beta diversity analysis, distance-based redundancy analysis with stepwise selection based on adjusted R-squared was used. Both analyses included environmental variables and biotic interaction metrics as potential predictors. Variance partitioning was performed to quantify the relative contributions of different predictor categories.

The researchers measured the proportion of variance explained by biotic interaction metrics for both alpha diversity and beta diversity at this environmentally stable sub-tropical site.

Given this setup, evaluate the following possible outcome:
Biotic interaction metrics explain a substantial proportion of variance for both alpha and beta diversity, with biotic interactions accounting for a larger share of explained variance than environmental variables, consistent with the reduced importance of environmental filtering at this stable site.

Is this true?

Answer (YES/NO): YES